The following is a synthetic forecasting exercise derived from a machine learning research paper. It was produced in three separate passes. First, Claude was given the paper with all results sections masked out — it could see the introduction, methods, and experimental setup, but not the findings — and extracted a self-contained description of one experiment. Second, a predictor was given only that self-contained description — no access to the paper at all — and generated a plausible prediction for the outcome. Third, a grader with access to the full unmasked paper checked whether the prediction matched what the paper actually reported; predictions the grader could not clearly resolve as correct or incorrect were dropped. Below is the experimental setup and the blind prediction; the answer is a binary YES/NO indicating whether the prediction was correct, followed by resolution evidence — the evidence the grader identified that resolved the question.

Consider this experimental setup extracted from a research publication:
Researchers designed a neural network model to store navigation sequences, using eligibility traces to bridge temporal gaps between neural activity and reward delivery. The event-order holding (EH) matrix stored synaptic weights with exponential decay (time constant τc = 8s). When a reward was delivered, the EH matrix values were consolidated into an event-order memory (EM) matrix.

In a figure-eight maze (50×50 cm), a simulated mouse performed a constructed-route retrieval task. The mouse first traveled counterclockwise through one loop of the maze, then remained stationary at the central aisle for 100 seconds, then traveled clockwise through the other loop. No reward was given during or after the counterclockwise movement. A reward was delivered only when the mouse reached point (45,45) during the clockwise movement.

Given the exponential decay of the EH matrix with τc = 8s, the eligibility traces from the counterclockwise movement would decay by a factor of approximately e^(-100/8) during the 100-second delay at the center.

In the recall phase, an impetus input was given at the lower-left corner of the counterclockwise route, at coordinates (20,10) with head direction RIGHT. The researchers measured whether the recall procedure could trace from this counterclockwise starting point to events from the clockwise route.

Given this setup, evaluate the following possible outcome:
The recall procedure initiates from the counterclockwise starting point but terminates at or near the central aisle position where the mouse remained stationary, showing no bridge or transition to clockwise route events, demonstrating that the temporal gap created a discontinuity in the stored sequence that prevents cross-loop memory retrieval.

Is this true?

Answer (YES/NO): NO